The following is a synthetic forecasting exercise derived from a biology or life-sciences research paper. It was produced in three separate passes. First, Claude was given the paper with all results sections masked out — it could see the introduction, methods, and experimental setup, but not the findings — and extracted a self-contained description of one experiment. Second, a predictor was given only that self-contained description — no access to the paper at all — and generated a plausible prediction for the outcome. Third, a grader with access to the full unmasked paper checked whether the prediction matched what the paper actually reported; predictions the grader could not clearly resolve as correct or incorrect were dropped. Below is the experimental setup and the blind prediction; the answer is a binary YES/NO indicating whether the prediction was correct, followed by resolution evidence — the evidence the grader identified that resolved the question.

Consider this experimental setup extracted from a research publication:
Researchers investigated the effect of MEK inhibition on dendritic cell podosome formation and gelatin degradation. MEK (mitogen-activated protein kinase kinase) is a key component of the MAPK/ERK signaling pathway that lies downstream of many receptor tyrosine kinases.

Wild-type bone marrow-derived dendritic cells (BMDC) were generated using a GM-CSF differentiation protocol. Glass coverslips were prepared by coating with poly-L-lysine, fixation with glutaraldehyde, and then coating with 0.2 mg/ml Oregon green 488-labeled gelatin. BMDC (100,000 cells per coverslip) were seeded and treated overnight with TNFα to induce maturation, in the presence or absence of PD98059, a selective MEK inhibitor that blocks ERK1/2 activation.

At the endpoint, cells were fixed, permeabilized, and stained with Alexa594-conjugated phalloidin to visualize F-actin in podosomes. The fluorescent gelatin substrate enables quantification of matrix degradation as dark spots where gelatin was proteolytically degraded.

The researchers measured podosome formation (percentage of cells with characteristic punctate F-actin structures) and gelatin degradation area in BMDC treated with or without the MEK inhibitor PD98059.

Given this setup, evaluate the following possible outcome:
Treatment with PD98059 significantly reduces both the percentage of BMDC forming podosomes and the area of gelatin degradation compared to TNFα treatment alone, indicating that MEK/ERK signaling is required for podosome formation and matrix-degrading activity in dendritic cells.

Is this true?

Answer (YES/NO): YES